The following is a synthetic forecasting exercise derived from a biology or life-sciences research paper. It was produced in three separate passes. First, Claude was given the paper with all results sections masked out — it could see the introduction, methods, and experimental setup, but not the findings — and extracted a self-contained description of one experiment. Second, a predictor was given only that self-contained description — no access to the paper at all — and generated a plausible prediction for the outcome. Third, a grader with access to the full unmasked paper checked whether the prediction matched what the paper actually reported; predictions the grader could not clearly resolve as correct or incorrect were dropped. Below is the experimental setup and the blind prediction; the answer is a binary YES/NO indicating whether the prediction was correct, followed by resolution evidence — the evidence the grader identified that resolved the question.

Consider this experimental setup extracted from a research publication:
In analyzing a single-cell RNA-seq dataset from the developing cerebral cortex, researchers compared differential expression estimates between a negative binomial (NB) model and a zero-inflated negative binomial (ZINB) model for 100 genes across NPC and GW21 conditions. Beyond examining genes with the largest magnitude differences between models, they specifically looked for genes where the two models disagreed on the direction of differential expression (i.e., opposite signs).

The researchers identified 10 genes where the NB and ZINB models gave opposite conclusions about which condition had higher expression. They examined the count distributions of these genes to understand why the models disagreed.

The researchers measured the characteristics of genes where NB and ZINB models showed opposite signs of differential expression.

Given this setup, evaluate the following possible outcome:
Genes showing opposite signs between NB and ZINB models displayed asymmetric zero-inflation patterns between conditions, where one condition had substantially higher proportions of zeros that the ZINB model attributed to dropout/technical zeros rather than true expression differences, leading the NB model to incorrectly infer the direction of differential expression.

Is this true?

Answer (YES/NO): NO